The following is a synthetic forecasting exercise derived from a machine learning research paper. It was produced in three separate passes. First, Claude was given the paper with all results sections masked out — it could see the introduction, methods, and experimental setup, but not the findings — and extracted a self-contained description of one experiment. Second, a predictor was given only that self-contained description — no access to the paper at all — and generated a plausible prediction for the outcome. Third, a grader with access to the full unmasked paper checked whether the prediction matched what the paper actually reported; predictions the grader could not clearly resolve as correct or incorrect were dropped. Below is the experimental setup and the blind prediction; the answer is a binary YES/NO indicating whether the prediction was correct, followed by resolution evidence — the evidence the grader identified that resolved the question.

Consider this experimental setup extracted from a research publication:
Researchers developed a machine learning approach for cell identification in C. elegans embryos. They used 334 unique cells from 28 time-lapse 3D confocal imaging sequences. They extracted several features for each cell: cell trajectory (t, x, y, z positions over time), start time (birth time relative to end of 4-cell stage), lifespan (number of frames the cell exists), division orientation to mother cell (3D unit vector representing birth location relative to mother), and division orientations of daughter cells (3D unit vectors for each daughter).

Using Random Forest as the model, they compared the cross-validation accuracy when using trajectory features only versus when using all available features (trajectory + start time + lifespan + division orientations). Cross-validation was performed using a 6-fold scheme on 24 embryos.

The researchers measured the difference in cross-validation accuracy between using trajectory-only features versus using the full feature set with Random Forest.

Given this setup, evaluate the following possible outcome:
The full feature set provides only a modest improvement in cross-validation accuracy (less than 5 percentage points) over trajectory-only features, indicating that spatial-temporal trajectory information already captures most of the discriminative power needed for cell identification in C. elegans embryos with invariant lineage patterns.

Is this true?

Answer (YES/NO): YES